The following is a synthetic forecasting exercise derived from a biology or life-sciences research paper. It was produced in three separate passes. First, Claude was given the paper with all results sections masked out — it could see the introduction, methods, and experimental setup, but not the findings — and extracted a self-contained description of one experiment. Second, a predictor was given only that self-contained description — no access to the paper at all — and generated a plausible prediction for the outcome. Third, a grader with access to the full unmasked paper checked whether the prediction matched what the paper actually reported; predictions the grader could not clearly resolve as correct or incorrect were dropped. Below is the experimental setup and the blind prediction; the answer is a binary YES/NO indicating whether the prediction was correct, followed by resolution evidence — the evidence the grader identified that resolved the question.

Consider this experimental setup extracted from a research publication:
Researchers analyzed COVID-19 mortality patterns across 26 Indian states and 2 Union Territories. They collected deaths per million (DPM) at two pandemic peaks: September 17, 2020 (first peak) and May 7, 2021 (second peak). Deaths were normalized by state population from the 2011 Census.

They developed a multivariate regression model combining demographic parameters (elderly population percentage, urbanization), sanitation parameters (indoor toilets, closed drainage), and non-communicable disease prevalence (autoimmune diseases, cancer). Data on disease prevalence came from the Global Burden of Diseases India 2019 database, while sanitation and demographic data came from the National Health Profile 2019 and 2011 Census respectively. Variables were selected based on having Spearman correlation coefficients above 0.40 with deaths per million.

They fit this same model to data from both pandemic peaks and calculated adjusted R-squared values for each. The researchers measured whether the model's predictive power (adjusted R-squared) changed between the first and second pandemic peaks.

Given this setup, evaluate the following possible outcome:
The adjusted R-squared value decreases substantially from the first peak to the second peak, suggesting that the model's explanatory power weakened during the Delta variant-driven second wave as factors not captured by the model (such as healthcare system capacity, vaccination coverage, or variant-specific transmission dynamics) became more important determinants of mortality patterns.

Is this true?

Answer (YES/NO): NO